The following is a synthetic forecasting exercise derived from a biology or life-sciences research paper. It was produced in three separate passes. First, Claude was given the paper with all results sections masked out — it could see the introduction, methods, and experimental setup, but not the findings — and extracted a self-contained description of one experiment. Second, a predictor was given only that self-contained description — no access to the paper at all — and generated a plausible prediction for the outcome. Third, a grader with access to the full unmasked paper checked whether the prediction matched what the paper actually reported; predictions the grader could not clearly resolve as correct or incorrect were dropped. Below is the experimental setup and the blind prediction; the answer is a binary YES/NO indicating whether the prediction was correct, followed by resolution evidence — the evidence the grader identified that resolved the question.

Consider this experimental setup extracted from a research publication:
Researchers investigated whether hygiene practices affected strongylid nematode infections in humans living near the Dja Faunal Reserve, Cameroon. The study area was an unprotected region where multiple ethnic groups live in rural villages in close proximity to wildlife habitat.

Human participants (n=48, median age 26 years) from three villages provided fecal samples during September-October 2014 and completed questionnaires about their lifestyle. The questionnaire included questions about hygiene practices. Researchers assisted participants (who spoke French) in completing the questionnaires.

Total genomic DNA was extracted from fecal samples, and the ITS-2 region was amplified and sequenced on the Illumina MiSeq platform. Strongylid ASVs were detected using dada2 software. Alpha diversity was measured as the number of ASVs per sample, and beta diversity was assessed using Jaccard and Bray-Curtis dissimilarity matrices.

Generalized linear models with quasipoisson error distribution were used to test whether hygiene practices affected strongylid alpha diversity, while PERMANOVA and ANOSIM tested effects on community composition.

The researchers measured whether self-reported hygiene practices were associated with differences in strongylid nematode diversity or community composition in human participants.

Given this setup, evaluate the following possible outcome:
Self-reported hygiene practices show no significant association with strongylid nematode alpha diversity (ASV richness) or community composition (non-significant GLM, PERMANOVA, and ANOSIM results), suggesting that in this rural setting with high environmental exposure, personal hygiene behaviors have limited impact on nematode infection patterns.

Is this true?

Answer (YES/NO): YES